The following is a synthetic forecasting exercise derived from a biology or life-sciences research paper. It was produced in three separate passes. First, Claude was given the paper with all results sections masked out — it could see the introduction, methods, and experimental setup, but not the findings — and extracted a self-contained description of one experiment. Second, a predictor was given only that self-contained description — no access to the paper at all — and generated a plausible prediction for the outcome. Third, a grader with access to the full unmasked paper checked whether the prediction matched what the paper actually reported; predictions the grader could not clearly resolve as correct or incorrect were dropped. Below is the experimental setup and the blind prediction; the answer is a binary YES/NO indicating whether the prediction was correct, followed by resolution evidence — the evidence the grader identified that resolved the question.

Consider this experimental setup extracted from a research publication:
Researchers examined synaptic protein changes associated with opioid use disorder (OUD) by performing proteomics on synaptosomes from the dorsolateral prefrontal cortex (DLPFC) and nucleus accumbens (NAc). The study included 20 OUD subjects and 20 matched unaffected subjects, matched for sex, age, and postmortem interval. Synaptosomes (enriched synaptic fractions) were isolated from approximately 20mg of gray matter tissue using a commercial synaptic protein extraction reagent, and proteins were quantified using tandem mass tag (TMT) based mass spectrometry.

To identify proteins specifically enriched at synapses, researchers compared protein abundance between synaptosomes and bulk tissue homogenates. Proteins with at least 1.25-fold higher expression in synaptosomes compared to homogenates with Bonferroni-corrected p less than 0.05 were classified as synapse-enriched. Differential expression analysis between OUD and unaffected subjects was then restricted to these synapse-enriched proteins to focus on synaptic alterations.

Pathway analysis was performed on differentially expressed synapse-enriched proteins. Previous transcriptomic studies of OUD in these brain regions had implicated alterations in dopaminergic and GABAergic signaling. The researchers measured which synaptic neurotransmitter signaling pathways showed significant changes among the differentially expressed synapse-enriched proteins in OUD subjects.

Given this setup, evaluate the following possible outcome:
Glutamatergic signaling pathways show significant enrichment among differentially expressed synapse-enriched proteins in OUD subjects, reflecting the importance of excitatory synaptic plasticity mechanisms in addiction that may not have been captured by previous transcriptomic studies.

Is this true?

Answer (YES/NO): YES